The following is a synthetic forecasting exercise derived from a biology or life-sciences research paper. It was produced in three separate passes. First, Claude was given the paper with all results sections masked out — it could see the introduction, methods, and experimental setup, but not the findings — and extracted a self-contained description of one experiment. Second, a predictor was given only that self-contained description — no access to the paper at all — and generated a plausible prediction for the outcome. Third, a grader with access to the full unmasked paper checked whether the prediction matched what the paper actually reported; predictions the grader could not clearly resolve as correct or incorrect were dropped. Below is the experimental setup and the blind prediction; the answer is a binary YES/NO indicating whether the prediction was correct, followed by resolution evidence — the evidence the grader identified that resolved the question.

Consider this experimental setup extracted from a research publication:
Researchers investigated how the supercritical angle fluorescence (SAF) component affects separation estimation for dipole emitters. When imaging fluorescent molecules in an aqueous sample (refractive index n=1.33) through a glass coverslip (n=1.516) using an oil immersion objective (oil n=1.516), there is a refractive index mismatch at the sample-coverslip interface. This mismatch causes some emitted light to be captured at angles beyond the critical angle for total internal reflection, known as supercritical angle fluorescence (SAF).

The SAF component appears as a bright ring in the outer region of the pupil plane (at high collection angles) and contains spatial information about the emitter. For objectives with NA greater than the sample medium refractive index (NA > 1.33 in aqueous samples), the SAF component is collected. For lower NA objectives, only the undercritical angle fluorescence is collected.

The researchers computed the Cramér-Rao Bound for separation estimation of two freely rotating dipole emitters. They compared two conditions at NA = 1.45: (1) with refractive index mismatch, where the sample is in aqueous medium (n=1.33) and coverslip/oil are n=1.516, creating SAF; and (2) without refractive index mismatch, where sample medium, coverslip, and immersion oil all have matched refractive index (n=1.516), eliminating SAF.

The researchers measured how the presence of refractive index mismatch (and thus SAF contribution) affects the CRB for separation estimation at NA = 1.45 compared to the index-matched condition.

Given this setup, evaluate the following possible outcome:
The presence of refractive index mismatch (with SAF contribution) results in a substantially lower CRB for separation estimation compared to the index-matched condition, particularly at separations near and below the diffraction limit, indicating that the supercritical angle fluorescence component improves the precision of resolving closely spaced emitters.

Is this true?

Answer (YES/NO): NO